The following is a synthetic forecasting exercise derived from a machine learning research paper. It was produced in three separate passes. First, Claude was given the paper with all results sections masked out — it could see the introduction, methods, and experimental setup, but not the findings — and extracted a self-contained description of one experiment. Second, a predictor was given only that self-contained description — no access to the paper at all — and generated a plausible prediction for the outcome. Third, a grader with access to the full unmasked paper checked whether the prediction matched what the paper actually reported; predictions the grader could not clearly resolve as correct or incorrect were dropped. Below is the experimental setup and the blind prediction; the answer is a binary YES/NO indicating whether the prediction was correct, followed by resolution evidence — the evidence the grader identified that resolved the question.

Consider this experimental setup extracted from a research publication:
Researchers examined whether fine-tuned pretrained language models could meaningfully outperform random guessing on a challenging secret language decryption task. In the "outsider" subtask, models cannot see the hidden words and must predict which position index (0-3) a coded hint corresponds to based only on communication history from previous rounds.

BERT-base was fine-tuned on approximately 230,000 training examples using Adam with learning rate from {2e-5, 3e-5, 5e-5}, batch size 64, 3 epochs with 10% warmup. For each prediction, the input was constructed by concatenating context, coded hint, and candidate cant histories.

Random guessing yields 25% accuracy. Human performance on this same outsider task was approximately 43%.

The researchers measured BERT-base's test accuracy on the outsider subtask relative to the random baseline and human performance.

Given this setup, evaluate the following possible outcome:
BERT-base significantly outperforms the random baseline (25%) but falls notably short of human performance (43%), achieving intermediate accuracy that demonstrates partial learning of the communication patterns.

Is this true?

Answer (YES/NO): YES